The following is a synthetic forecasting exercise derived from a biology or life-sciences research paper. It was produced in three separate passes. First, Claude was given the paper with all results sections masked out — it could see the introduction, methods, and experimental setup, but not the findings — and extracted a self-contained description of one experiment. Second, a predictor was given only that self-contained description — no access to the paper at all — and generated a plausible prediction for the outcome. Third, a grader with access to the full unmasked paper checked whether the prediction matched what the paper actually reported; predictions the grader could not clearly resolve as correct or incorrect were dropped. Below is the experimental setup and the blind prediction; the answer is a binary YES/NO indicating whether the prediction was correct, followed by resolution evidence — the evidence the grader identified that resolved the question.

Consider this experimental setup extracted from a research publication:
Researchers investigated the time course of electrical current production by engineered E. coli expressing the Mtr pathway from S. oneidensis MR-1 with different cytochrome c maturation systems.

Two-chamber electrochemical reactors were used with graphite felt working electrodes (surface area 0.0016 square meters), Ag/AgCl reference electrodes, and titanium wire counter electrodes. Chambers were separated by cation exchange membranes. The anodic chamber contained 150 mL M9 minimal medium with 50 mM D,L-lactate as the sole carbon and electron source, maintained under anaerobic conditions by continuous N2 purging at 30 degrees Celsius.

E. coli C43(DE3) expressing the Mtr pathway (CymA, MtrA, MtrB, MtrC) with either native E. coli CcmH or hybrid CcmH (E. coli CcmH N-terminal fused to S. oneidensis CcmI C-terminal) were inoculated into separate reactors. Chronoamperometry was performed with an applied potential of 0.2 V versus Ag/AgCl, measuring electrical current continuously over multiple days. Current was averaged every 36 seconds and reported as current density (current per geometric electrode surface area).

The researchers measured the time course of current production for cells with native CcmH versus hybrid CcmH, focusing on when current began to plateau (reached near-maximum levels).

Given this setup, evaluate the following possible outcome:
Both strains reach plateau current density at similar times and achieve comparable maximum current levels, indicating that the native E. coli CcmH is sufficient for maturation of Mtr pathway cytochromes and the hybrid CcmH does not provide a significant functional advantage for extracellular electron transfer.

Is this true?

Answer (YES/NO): NO